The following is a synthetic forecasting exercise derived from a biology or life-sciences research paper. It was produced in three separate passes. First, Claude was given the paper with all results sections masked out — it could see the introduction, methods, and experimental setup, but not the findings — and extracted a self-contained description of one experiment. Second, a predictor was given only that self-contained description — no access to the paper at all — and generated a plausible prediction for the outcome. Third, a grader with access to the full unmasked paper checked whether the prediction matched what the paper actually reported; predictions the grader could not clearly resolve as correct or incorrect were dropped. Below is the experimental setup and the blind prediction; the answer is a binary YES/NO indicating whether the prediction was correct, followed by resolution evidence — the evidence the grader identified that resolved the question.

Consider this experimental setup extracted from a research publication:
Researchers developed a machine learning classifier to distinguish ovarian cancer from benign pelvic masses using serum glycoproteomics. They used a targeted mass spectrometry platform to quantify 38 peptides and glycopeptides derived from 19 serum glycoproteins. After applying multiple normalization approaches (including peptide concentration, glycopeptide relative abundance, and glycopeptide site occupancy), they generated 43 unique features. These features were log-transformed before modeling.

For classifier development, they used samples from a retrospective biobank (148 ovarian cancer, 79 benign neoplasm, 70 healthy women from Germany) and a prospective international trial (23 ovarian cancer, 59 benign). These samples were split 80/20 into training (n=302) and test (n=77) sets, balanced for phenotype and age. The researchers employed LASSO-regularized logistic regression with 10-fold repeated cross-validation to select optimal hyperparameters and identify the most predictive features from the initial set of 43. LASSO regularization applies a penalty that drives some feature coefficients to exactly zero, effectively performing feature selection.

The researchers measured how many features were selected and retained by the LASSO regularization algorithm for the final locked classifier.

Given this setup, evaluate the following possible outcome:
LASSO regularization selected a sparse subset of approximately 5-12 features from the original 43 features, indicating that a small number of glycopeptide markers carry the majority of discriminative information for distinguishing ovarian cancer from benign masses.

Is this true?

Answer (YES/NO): NO